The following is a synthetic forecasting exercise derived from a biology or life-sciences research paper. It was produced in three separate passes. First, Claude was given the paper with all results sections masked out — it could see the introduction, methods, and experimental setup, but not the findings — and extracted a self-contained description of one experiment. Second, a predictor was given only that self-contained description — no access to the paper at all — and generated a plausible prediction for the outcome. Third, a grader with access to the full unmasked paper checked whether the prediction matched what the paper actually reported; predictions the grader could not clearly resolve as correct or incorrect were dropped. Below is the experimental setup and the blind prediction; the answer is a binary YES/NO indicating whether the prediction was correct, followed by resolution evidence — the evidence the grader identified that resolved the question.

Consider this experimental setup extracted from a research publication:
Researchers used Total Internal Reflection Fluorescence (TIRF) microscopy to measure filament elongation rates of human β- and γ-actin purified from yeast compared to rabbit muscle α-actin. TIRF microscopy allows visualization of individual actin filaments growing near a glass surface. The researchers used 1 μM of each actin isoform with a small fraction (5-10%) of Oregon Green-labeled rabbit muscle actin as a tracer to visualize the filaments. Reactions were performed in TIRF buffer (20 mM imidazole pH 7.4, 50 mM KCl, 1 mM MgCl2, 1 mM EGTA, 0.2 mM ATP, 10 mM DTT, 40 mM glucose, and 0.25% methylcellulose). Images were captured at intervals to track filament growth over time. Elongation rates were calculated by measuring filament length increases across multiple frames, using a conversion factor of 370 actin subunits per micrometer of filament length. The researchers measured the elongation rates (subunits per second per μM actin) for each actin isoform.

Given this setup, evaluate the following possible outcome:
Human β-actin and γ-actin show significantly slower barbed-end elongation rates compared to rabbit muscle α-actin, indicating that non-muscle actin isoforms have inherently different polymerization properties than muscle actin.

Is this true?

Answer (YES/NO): NO